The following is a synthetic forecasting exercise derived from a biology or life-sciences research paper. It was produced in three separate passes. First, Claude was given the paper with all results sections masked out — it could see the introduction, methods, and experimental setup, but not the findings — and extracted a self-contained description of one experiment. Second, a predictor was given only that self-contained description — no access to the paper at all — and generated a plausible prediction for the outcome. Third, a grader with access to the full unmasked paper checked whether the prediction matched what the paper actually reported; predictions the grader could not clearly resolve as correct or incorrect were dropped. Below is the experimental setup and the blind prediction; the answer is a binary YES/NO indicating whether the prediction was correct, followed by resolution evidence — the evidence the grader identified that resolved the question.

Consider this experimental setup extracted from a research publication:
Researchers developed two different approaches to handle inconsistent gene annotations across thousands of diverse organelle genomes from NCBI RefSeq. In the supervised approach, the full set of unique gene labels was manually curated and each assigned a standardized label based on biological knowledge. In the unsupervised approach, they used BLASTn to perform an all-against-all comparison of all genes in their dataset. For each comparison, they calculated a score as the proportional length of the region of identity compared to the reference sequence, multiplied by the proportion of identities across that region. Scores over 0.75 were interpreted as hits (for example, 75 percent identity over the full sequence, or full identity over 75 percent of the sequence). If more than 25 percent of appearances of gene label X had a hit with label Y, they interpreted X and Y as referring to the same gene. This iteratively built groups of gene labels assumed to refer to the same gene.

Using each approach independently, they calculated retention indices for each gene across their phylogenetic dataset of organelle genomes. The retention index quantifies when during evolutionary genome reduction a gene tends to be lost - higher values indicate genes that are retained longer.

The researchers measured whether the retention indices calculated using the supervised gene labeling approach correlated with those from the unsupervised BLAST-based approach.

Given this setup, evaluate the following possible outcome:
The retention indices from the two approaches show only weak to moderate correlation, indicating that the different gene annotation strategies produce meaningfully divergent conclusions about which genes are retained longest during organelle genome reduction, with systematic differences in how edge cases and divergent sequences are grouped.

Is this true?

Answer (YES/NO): NO